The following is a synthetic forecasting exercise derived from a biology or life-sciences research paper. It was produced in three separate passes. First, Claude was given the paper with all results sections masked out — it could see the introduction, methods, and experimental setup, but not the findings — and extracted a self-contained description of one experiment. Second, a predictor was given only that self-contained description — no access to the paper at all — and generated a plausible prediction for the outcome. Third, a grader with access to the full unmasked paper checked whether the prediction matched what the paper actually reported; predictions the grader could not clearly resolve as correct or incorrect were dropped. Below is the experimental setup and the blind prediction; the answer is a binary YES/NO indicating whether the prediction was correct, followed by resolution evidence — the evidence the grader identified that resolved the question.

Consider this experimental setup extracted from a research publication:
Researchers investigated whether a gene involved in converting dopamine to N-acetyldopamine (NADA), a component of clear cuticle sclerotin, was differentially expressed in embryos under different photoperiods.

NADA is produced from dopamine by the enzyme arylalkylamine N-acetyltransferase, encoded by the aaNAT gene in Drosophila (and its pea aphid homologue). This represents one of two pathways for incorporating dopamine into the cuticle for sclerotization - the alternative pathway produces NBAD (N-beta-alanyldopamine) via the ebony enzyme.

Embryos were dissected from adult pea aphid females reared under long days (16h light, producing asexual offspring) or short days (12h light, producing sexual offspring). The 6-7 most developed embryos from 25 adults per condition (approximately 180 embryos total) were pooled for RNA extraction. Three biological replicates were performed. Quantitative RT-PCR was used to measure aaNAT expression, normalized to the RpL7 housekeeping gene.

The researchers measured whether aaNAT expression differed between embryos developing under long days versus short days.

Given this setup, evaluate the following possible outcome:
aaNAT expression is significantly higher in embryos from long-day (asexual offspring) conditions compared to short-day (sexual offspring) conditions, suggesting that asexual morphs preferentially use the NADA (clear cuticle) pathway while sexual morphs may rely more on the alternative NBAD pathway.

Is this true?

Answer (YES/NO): NO